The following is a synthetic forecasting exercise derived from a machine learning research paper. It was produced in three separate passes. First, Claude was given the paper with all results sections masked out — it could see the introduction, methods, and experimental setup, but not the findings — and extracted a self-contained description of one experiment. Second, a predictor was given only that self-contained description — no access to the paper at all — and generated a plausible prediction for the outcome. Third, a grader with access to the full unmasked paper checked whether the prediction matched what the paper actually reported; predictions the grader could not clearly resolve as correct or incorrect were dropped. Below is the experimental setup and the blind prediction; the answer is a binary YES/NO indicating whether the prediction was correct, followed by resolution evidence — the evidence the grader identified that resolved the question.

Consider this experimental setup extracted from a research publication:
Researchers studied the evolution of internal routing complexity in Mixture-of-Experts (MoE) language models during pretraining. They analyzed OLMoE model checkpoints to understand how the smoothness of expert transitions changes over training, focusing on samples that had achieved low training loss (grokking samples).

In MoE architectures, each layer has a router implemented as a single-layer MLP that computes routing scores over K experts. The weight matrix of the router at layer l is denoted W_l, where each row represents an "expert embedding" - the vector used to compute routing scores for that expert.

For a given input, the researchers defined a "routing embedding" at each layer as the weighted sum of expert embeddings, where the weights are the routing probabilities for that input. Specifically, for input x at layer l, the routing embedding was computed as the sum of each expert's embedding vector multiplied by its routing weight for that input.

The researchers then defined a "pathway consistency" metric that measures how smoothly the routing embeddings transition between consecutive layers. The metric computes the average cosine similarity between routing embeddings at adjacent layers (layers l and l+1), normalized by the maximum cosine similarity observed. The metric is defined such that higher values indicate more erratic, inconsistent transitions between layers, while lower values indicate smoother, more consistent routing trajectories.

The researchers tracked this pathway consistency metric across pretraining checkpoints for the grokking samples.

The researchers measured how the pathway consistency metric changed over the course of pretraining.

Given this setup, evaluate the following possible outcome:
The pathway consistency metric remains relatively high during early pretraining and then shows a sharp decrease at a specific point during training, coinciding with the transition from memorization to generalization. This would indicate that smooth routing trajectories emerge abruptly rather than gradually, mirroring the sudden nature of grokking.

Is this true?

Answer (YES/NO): NO